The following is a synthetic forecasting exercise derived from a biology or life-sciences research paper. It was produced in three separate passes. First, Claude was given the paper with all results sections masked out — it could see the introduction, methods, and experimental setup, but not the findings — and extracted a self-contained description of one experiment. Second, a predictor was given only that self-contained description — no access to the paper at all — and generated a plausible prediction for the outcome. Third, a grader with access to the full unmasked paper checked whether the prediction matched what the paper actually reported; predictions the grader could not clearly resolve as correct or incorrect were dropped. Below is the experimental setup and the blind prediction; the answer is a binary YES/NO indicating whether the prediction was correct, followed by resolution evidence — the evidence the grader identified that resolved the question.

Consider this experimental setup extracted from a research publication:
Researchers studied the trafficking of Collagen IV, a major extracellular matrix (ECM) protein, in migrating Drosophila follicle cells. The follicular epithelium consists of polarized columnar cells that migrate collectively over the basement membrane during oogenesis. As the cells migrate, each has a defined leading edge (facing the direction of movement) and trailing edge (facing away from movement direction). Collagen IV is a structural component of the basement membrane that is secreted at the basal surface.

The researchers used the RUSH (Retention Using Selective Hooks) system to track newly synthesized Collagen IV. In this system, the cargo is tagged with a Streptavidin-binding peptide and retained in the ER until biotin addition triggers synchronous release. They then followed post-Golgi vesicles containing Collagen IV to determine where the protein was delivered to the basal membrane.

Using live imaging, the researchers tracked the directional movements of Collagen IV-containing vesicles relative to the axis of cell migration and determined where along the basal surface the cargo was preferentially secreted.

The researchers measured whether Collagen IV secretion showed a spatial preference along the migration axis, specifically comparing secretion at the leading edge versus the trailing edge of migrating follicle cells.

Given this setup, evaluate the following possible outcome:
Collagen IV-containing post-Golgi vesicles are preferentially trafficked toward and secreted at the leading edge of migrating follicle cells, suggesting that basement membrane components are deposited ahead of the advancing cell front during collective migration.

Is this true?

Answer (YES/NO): NO